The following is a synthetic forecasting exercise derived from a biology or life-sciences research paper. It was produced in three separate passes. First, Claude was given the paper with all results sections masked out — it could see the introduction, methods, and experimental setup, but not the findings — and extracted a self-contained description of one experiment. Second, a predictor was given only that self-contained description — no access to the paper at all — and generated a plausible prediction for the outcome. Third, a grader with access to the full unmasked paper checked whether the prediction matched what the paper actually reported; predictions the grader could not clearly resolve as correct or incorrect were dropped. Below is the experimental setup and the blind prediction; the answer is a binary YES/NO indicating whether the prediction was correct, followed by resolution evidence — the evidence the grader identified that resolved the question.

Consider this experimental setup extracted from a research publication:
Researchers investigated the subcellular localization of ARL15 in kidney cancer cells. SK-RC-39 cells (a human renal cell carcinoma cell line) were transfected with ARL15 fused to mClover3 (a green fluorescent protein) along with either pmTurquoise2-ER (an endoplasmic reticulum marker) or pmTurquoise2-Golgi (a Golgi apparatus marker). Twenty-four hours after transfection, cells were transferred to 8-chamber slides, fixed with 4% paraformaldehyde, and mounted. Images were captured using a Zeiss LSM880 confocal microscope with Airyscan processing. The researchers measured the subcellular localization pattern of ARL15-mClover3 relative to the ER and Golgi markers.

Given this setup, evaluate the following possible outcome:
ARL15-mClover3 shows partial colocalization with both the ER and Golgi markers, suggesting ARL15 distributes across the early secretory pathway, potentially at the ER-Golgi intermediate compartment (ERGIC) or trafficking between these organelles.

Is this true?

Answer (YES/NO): YES